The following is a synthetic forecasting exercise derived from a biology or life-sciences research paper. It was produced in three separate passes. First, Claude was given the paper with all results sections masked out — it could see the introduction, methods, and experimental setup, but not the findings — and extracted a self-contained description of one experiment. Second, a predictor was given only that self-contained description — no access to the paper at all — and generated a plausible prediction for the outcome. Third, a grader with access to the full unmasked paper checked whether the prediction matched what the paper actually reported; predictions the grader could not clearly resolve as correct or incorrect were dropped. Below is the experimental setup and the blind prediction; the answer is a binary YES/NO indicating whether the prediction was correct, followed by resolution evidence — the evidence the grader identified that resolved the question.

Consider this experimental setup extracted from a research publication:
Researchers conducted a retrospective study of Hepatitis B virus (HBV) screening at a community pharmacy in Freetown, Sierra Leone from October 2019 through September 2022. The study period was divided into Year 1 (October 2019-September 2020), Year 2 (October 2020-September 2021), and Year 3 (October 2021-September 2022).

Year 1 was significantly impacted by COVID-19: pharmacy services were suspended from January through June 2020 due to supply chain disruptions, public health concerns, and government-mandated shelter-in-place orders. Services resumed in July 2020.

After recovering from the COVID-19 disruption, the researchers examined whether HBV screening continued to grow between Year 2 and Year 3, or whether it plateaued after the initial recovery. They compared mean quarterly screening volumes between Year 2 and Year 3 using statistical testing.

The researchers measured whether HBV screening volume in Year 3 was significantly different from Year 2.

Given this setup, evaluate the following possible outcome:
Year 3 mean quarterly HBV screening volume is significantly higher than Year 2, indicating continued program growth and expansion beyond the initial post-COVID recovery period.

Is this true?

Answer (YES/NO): NO